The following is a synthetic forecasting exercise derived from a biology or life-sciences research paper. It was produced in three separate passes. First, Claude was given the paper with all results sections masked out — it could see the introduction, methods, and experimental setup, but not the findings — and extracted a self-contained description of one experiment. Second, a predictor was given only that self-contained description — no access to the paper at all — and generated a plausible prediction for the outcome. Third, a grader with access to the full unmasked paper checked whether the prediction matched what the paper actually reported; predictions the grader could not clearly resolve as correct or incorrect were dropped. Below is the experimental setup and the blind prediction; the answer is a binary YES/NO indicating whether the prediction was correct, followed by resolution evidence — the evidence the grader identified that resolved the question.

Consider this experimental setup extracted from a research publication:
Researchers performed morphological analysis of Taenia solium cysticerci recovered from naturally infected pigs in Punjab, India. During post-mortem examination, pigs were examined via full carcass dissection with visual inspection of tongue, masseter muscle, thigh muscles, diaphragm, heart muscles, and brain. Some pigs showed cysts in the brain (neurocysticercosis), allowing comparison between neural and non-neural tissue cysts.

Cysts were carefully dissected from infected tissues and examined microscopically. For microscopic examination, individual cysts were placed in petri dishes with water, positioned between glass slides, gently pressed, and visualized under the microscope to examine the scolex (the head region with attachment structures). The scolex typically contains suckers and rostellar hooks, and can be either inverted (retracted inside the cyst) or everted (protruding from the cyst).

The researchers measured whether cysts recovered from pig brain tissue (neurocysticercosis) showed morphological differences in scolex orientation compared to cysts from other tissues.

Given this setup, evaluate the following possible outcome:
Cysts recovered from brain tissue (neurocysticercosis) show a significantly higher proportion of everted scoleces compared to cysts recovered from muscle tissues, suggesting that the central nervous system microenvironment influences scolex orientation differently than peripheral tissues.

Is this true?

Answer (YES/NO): NO